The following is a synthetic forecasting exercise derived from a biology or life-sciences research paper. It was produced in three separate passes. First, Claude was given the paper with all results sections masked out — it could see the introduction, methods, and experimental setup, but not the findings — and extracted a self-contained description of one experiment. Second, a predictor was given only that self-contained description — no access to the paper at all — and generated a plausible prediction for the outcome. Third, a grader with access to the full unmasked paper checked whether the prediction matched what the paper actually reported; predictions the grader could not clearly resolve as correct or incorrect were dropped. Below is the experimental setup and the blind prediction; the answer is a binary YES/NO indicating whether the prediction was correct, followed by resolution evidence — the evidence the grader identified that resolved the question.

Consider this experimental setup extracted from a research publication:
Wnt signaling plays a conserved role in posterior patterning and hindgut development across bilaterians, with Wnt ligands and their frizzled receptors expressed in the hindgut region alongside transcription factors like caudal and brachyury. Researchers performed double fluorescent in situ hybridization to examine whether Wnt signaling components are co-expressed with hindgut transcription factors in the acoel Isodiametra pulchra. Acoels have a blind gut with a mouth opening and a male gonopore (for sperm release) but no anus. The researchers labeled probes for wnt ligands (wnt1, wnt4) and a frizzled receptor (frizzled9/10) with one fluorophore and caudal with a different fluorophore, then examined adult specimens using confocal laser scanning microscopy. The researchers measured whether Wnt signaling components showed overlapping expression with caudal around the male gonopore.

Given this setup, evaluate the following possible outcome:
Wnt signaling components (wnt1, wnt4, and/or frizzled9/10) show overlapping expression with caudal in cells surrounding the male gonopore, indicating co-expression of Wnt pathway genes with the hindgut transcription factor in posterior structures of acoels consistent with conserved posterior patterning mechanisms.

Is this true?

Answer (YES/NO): YES